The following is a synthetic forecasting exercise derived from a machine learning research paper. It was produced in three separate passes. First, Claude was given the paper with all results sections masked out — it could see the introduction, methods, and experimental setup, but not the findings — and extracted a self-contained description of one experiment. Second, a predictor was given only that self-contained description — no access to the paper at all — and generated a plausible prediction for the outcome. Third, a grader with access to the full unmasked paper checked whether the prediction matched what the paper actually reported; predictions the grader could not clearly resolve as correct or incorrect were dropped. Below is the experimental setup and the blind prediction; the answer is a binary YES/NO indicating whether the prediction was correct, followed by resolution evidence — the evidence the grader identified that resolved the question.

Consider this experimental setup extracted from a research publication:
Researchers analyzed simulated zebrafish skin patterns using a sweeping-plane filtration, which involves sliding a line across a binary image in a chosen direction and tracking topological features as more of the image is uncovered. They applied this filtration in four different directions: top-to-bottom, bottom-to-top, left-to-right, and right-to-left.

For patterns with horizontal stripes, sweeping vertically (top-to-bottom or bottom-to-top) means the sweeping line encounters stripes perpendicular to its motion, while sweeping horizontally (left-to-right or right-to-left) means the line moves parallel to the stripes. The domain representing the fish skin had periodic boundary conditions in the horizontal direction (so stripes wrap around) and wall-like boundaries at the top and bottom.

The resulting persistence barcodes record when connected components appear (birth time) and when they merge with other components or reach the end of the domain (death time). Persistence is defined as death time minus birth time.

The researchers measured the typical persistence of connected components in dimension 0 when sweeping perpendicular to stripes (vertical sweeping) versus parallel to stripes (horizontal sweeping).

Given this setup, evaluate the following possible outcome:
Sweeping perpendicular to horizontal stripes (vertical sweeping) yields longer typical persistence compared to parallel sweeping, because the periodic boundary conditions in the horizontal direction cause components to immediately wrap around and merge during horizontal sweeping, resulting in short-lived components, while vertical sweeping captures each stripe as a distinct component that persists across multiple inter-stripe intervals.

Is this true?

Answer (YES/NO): NO